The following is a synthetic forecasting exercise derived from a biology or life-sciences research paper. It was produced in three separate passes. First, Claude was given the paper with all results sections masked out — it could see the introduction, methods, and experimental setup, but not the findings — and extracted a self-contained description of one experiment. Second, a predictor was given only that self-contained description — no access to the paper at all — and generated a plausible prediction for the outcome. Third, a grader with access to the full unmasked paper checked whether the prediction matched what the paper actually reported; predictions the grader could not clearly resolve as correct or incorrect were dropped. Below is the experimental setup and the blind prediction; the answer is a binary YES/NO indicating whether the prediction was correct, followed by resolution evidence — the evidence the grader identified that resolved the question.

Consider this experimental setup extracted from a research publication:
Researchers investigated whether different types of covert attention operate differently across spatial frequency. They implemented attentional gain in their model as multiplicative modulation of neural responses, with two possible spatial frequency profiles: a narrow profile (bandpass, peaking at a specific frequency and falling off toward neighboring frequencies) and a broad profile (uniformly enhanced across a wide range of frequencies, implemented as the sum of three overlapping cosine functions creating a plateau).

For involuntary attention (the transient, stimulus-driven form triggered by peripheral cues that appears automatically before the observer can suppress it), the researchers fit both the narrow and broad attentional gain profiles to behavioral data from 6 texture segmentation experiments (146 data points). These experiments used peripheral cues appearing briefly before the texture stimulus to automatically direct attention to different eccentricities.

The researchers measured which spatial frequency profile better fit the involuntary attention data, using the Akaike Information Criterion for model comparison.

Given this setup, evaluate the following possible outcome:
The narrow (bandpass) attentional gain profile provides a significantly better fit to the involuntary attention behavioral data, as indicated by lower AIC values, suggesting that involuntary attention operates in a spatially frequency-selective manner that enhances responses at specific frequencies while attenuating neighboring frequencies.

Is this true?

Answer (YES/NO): YES